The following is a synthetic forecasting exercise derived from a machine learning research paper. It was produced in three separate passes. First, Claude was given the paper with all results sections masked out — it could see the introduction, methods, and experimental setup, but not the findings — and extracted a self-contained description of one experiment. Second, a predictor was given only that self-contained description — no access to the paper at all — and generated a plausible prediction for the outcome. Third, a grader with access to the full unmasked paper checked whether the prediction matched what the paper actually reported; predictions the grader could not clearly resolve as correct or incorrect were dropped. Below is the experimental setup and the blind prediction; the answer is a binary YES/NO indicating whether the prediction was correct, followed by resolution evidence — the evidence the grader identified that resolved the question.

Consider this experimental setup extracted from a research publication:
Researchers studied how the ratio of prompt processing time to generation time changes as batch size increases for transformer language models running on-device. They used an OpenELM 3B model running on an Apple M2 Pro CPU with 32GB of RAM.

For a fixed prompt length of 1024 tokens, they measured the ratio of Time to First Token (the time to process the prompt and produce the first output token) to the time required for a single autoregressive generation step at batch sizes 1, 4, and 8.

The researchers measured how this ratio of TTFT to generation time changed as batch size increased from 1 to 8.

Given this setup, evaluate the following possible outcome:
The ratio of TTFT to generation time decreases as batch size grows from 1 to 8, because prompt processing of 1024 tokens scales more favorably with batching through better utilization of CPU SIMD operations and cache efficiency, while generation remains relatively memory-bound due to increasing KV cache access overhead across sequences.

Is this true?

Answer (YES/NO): NO